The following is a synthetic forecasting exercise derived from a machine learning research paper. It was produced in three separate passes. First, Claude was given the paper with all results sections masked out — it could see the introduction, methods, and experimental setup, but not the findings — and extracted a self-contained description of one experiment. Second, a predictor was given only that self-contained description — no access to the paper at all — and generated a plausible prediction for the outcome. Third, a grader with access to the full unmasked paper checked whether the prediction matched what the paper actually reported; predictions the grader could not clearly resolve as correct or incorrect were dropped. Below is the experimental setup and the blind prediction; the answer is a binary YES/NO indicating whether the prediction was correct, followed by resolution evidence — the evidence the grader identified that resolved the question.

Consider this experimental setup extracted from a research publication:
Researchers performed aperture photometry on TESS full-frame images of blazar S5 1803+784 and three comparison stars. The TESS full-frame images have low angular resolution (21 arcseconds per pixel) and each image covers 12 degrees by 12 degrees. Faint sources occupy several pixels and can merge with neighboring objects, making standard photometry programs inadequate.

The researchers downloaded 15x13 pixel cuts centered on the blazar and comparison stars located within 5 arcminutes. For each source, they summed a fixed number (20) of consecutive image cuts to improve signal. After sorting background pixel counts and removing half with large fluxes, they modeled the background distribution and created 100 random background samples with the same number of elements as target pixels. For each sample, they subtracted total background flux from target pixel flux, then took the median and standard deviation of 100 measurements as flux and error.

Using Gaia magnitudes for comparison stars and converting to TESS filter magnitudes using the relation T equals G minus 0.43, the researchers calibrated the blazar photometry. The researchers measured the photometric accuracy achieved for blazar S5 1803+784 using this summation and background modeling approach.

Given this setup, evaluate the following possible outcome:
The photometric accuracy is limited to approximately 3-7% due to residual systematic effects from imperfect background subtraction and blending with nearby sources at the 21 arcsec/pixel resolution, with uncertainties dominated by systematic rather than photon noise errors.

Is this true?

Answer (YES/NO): NO